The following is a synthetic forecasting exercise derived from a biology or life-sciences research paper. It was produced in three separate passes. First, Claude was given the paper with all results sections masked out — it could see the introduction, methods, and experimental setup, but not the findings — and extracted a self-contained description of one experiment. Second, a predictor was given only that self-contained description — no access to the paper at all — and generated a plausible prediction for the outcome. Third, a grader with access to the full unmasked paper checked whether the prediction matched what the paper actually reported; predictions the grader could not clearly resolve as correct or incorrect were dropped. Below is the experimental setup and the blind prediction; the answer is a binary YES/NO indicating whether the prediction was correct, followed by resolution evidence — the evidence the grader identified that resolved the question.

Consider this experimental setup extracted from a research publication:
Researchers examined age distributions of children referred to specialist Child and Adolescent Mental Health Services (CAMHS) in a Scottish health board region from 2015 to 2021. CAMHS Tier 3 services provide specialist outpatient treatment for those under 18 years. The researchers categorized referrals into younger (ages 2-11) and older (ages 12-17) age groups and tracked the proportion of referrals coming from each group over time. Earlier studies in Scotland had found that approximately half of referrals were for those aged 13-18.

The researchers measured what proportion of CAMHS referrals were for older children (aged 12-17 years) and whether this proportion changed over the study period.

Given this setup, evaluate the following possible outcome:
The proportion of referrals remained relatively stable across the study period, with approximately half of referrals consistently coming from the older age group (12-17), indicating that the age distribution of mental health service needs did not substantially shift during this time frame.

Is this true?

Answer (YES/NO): NO